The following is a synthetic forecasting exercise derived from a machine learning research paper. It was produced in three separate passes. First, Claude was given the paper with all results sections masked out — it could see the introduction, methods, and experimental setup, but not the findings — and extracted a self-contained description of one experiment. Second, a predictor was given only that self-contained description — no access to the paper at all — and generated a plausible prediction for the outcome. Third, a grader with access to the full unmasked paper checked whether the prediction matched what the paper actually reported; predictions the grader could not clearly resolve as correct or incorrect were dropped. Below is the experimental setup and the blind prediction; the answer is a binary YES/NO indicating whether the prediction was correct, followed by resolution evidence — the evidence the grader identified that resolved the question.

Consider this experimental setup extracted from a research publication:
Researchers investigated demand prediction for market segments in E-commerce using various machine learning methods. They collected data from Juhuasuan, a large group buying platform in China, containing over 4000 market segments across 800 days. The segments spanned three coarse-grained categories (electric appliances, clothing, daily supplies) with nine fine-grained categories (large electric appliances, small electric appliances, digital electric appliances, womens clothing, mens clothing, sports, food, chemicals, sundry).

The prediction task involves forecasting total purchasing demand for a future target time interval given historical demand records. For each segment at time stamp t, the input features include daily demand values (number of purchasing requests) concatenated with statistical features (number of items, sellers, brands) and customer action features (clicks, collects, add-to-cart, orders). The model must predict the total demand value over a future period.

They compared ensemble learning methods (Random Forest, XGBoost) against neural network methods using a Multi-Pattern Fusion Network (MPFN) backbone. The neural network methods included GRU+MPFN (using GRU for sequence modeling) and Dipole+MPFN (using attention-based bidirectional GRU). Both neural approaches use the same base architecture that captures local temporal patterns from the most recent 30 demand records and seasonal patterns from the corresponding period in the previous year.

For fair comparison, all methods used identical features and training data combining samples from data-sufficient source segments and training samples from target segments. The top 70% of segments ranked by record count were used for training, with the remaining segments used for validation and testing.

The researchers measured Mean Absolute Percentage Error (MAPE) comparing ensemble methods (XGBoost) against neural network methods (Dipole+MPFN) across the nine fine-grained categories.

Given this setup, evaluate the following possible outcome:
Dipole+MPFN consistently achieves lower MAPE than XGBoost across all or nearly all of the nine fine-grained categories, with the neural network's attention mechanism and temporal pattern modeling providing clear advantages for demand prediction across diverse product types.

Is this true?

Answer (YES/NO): NO